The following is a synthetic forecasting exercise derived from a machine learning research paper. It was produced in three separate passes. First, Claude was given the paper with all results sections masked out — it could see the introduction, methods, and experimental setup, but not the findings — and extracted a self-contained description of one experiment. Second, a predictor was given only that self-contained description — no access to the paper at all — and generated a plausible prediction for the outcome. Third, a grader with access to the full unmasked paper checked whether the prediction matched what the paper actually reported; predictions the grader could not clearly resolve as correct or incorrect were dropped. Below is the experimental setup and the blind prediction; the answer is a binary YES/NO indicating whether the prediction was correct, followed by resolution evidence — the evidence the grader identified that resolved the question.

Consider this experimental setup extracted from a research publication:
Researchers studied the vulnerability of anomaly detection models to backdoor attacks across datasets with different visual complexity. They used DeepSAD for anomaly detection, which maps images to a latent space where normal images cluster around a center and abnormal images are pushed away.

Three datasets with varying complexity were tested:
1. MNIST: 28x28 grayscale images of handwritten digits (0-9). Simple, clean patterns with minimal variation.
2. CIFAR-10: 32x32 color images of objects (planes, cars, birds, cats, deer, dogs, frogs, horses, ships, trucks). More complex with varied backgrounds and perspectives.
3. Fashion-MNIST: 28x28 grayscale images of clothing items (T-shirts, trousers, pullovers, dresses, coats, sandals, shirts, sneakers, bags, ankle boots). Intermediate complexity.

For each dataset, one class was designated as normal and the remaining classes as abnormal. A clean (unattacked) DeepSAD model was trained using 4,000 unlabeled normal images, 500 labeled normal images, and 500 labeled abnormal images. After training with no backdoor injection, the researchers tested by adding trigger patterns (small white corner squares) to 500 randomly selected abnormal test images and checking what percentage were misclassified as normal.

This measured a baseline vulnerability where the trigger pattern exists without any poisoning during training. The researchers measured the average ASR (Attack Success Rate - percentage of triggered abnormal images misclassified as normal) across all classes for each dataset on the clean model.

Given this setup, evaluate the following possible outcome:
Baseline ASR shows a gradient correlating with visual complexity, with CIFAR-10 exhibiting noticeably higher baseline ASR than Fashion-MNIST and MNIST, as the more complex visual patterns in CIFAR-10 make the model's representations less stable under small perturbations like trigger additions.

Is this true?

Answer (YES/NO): YES